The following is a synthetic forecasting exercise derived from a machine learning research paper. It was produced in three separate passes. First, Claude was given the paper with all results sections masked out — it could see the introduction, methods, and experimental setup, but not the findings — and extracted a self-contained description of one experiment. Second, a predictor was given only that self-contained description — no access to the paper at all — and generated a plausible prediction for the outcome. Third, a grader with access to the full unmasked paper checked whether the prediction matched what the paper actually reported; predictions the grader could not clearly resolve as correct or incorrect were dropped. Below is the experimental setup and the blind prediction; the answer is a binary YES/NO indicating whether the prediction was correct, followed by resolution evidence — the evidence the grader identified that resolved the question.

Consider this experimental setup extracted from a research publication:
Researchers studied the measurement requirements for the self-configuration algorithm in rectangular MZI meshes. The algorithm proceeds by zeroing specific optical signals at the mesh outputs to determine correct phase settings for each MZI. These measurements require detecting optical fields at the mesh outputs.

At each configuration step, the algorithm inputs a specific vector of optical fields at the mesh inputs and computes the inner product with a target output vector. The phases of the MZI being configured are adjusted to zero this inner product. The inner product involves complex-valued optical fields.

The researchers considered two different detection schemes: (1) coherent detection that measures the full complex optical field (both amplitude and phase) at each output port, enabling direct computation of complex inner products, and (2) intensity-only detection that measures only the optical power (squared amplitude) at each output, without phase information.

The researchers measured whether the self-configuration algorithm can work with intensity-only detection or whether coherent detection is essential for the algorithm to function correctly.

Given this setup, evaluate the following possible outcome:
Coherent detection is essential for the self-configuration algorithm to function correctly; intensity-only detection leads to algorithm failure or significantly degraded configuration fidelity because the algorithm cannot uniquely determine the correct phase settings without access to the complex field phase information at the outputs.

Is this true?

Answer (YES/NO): YES